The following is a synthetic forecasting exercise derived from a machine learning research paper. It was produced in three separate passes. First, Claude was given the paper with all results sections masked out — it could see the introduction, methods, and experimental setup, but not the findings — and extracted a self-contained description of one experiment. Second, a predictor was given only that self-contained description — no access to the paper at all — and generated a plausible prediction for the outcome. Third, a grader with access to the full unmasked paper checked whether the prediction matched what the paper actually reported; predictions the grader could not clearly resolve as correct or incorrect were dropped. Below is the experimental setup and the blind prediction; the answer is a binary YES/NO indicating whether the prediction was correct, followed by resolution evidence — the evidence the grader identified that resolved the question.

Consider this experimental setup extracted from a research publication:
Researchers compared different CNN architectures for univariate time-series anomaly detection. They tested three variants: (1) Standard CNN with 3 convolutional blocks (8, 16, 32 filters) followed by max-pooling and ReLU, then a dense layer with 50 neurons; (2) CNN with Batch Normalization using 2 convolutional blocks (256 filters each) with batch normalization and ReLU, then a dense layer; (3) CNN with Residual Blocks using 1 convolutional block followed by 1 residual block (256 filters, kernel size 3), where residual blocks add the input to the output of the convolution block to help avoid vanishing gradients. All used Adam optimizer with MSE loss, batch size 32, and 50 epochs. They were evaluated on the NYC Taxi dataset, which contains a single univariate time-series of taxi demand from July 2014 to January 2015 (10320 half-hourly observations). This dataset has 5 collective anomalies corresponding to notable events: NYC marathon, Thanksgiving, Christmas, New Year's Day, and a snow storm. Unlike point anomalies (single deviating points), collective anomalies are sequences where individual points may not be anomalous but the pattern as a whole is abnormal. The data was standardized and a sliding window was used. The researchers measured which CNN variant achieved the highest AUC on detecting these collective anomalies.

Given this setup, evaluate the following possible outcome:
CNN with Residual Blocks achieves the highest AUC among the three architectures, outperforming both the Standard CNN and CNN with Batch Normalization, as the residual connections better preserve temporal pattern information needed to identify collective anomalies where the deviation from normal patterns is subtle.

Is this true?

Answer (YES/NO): NO